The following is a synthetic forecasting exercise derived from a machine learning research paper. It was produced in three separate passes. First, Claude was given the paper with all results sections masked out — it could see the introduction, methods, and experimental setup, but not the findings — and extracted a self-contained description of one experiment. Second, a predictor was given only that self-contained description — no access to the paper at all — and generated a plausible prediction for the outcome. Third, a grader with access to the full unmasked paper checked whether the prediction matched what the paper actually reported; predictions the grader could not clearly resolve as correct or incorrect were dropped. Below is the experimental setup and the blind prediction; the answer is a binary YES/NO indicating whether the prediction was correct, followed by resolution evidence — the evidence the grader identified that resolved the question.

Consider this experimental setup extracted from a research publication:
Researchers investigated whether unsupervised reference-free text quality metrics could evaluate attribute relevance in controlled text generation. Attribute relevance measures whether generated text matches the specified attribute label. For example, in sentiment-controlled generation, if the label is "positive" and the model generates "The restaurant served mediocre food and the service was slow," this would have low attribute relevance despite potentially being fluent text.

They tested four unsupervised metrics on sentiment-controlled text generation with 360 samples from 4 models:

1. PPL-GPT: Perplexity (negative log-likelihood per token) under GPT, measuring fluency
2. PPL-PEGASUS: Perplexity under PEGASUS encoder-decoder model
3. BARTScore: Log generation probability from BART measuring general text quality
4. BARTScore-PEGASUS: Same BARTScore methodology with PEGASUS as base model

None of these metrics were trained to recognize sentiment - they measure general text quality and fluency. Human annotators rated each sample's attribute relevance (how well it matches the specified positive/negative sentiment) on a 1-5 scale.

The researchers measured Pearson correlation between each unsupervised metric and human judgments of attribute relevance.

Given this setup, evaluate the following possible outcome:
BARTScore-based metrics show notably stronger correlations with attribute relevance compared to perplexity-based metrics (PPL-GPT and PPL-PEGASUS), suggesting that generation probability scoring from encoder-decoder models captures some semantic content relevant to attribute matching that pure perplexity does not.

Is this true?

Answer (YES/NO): NO